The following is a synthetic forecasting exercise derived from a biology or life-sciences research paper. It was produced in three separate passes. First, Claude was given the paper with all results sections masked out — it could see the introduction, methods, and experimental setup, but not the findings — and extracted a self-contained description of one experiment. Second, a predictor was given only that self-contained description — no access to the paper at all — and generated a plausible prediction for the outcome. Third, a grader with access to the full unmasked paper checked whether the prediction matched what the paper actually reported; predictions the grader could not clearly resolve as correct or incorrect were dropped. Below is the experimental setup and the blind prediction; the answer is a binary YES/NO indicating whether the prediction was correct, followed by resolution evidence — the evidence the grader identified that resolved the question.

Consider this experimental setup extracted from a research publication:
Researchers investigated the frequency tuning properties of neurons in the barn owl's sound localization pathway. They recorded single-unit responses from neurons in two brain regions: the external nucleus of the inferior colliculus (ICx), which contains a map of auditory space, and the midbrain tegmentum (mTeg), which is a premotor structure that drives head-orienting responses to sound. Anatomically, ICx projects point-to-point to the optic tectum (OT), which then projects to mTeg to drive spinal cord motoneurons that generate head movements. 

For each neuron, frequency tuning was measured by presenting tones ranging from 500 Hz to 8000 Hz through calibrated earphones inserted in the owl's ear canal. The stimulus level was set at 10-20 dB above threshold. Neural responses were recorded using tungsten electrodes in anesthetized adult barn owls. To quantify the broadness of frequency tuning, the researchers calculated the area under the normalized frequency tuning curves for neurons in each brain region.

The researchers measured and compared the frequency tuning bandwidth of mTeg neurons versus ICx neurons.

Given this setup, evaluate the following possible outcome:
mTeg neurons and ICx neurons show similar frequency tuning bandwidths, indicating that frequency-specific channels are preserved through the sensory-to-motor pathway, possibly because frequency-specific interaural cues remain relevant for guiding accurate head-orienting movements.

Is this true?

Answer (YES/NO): NO